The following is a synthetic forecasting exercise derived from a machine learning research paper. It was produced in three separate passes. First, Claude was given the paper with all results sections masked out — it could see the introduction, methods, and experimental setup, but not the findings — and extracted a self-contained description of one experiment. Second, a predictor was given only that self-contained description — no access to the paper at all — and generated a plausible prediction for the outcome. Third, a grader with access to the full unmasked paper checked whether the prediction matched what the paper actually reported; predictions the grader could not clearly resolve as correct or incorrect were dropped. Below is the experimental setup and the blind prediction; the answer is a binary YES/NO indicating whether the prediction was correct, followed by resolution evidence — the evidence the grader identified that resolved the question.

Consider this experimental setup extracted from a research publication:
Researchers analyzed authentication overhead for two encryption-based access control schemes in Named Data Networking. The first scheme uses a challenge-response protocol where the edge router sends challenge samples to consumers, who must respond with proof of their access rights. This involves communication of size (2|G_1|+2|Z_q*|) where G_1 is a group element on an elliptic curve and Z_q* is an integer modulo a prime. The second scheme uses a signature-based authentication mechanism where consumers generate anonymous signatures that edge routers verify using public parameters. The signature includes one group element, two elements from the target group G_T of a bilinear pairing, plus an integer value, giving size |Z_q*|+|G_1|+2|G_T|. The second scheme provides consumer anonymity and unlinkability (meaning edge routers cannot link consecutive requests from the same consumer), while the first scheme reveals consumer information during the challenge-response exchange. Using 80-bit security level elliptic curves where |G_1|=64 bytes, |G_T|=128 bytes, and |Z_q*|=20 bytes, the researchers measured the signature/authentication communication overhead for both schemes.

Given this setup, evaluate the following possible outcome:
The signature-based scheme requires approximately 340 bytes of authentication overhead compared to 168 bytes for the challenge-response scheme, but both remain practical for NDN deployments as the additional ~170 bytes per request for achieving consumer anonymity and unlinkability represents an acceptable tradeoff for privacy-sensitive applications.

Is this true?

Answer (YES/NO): NO